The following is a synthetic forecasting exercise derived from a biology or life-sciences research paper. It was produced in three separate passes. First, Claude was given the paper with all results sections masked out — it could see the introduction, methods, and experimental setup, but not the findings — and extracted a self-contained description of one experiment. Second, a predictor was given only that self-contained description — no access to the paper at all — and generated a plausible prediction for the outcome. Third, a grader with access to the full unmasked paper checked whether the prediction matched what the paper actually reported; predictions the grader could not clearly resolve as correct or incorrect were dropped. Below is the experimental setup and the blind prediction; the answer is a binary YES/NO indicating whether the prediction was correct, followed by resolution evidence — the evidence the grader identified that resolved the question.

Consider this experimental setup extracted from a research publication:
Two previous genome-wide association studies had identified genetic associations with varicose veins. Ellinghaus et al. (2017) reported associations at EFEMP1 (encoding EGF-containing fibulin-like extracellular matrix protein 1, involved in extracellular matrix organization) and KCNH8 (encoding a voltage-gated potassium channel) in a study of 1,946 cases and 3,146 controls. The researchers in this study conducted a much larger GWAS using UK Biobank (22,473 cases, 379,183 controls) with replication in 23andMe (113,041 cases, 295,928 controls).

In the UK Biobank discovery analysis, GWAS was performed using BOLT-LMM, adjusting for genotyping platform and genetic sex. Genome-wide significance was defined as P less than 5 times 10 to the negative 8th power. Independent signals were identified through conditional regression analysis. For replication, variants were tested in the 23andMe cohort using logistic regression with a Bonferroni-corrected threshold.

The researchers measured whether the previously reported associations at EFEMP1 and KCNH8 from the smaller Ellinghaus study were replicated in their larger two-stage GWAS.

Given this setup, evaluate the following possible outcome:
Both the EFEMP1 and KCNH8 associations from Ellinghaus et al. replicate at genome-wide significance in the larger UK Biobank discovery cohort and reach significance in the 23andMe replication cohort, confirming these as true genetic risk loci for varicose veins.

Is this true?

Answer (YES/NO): NO